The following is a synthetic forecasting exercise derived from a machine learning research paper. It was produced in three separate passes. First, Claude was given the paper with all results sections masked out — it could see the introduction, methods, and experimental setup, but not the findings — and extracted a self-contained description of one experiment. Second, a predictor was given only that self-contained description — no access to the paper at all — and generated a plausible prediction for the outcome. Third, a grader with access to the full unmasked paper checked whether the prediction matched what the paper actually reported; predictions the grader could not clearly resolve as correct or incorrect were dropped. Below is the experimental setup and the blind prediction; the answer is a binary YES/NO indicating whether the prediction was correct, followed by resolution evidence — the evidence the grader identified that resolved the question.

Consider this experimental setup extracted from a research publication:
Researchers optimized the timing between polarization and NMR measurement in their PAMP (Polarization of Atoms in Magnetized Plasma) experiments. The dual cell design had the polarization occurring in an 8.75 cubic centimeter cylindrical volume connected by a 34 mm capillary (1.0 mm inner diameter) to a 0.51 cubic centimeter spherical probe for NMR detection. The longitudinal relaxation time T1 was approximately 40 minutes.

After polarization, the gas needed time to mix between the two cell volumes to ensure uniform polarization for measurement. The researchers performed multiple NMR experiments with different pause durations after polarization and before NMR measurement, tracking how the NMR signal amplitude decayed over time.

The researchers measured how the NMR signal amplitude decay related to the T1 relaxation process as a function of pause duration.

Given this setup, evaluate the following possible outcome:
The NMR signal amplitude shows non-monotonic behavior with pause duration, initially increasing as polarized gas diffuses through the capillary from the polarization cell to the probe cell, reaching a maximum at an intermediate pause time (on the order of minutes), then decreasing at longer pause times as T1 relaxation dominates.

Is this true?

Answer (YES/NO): NO